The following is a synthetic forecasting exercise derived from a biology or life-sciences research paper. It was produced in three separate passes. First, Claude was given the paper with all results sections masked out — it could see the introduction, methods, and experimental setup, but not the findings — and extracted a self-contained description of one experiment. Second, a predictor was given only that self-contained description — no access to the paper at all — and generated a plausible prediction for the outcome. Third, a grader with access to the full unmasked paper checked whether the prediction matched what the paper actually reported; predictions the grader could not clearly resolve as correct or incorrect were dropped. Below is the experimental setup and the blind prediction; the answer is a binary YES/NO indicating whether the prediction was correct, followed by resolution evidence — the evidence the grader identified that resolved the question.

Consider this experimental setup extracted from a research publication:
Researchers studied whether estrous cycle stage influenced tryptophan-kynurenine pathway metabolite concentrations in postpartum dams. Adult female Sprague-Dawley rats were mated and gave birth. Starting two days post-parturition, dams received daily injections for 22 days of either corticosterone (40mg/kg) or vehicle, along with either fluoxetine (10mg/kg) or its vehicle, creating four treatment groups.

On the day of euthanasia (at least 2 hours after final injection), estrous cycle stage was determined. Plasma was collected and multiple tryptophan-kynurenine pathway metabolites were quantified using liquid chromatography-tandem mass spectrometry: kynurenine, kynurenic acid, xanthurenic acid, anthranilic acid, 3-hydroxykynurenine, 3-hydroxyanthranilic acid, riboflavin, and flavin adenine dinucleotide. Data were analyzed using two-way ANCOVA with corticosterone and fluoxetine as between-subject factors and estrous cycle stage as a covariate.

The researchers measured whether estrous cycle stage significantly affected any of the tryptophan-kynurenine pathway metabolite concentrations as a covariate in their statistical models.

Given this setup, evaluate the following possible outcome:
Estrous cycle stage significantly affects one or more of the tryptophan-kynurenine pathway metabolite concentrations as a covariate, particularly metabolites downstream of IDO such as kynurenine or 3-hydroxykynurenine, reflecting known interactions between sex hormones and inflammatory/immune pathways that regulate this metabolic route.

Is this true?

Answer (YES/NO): NO